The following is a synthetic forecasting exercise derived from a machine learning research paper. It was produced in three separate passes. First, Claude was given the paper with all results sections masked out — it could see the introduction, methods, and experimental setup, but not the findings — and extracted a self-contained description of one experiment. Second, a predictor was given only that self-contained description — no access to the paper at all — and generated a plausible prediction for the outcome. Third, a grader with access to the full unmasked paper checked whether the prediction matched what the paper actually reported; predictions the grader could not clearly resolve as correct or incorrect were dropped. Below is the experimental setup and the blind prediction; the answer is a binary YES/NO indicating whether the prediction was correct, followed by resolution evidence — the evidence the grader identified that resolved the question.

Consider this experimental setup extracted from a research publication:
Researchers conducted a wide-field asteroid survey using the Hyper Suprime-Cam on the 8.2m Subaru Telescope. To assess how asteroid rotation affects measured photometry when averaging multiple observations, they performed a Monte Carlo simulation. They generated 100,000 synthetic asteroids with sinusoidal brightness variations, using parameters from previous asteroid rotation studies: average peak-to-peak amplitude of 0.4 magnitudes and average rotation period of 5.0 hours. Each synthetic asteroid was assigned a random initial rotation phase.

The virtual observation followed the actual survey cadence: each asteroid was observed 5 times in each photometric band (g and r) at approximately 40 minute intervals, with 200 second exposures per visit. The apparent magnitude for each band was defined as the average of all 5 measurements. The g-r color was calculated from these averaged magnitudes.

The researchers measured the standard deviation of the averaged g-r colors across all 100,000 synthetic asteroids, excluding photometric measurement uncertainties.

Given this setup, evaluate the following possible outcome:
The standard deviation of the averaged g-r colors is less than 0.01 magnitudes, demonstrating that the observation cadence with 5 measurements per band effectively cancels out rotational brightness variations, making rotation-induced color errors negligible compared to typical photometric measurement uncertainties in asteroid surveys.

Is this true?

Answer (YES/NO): NO